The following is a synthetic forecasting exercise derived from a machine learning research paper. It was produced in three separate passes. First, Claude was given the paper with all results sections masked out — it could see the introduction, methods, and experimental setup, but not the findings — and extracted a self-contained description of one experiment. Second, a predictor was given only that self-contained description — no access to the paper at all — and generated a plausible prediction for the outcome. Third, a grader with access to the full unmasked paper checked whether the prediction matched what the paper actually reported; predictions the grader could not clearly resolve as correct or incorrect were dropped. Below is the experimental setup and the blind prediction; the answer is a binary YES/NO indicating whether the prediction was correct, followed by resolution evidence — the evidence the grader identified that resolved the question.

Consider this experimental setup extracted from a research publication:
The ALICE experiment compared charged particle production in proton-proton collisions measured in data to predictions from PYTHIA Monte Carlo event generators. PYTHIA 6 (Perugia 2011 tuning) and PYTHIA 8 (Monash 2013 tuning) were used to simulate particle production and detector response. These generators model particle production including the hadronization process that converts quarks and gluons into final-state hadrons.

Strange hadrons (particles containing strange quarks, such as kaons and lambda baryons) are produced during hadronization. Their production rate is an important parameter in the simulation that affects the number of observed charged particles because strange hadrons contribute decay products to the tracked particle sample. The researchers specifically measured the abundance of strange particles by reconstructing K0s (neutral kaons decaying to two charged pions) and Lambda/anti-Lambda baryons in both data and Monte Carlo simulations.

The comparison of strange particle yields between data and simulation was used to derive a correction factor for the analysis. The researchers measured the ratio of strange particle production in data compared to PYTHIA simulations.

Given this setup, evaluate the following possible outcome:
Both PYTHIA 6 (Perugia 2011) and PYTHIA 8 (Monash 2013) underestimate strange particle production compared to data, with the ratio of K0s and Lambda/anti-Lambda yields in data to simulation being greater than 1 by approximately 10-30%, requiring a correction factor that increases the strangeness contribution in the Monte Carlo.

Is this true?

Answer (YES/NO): NO